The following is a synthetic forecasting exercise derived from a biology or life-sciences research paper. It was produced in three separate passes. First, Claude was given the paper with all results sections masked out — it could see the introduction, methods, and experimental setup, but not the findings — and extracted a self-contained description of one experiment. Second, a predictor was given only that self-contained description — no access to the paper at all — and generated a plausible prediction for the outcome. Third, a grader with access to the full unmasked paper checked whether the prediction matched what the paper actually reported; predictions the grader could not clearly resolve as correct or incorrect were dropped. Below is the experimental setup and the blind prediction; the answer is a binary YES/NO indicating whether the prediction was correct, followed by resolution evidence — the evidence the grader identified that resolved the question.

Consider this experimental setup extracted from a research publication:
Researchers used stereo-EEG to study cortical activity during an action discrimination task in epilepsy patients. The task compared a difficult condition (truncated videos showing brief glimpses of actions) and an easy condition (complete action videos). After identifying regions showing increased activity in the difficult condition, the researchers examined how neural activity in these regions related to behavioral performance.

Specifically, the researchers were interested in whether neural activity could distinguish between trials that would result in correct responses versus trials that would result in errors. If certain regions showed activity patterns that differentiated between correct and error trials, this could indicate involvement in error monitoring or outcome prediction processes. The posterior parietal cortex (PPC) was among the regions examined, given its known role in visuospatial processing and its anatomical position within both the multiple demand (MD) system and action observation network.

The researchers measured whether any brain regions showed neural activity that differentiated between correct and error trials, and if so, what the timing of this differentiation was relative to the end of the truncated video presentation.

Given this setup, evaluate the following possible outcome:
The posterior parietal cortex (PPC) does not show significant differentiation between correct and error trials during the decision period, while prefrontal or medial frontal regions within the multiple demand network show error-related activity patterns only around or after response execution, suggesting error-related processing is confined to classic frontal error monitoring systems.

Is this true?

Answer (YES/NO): NO